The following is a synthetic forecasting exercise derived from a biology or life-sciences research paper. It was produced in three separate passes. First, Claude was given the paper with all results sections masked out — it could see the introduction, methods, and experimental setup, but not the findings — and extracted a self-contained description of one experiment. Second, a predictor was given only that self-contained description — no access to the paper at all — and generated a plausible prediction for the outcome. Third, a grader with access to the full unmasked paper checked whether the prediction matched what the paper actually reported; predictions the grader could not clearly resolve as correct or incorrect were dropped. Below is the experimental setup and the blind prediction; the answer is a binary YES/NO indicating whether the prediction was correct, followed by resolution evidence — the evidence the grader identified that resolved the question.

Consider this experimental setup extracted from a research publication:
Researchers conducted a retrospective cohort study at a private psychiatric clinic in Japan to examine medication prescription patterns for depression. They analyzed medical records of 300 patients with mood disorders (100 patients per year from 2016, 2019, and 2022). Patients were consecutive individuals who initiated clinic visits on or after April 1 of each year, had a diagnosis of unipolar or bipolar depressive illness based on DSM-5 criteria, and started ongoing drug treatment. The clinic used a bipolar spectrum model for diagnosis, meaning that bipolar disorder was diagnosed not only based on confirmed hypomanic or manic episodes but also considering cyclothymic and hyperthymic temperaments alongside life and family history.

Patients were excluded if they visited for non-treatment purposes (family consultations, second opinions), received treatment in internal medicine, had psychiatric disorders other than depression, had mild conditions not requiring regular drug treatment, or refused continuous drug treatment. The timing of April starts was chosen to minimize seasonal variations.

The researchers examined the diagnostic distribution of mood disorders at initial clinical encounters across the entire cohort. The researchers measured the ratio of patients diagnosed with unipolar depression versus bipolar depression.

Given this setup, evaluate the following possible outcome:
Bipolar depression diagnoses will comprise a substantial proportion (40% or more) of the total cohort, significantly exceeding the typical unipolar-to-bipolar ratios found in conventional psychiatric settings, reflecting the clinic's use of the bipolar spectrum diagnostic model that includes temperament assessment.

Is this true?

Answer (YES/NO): NO